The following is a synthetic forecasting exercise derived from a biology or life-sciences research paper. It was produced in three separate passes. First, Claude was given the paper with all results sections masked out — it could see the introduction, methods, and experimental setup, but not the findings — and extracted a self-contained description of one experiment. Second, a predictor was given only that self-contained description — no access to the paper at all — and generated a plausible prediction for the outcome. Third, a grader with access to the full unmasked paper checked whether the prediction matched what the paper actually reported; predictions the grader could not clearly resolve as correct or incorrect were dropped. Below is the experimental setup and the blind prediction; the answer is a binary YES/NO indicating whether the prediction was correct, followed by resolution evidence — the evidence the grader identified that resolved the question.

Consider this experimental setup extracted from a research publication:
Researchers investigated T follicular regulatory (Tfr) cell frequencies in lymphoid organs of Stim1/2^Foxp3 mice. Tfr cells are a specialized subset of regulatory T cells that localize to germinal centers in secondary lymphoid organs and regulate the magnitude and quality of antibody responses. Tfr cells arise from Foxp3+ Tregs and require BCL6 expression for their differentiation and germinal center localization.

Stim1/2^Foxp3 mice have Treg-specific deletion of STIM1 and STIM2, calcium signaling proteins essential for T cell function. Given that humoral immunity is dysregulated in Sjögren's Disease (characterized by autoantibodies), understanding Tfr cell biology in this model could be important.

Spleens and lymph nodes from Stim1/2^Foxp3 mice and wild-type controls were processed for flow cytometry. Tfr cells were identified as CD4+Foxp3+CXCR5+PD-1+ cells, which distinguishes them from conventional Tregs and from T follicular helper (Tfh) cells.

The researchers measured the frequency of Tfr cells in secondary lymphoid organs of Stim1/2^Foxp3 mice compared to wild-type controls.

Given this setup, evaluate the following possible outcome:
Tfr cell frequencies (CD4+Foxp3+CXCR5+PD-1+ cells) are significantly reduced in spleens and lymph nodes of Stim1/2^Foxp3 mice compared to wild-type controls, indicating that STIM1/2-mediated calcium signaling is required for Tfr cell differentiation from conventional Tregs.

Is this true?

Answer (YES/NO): YES